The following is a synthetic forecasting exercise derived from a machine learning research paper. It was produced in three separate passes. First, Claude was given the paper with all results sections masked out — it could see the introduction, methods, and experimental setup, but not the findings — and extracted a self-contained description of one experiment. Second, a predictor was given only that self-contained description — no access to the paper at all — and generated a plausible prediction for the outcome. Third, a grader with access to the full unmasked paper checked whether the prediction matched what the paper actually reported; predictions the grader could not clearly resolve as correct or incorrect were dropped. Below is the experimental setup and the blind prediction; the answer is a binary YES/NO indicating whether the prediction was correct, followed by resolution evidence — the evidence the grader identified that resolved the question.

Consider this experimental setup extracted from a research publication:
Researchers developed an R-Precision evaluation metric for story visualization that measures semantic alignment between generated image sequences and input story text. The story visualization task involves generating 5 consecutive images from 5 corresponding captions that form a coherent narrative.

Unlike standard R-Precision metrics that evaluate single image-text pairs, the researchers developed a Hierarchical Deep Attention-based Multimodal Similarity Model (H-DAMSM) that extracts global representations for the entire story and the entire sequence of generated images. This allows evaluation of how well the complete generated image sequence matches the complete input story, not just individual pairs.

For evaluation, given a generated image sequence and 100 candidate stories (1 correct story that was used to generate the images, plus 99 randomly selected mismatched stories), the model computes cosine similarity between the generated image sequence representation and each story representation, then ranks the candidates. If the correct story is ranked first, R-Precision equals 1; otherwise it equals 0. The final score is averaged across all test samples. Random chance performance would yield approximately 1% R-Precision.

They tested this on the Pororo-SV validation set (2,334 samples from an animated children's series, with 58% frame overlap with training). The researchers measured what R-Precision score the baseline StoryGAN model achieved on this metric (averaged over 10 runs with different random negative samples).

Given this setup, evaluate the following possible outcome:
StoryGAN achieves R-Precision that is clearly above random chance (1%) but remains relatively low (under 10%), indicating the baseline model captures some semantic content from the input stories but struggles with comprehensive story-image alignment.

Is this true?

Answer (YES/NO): YES